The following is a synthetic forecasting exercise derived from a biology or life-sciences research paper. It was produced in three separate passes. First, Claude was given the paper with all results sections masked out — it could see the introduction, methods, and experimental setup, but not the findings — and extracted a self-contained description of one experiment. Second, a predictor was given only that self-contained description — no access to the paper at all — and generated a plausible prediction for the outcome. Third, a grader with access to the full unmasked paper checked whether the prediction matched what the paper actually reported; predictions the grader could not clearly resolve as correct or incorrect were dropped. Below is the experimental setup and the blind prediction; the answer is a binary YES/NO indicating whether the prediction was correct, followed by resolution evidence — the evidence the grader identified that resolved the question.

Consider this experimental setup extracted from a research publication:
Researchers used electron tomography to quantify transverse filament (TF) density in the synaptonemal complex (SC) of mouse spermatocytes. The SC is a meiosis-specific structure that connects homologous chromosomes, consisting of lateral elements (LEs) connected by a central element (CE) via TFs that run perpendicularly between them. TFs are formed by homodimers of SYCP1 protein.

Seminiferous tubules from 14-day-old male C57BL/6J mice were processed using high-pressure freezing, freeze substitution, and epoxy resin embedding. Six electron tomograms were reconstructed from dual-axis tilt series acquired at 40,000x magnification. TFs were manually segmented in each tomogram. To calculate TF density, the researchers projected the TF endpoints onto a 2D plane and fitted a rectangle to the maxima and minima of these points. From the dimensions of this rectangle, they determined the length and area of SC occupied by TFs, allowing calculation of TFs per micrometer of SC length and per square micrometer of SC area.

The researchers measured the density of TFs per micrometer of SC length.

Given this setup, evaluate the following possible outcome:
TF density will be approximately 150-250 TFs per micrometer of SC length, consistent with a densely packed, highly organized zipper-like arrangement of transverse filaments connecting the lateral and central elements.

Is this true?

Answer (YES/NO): NO